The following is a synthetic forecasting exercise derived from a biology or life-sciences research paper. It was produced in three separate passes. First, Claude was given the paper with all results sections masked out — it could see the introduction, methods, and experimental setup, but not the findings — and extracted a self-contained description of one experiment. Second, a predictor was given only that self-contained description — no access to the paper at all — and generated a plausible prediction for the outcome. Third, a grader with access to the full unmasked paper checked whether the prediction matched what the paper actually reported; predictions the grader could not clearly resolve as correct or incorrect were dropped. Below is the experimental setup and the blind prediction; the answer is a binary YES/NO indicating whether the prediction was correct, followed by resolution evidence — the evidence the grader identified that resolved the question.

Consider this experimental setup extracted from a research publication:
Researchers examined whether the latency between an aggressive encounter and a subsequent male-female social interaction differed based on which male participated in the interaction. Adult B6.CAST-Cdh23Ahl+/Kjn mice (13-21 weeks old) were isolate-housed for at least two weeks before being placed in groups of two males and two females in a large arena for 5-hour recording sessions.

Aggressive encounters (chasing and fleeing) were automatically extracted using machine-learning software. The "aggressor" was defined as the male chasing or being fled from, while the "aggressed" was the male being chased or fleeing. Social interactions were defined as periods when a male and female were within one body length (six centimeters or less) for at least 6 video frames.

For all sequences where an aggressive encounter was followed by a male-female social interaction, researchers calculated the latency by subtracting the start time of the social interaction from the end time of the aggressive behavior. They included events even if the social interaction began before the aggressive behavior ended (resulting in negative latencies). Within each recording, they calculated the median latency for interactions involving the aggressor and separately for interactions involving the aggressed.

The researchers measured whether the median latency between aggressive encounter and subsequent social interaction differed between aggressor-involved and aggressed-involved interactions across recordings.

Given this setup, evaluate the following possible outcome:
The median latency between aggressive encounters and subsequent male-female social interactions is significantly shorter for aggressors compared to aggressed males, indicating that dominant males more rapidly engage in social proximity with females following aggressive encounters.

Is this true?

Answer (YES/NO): NO